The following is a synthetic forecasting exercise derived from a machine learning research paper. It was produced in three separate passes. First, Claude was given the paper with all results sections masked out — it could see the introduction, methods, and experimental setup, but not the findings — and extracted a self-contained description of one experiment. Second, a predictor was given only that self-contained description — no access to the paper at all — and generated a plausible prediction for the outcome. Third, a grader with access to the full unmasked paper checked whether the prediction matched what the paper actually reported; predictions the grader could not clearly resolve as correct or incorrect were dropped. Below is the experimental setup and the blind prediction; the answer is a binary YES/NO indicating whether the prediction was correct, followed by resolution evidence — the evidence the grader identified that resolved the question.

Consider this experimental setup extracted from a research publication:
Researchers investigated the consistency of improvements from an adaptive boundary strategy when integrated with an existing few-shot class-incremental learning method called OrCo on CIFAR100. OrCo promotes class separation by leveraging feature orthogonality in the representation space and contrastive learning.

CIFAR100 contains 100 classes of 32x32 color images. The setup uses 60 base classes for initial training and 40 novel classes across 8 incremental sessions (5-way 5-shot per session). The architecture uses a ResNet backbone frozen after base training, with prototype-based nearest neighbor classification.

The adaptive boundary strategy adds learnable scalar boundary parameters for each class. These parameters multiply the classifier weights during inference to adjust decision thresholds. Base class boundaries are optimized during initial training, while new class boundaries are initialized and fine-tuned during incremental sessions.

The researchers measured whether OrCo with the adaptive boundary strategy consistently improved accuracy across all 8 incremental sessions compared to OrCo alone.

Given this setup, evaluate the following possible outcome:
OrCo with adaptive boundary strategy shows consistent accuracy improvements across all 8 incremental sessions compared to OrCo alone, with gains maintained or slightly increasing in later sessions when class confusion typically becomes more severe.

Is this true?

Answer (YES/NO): NO